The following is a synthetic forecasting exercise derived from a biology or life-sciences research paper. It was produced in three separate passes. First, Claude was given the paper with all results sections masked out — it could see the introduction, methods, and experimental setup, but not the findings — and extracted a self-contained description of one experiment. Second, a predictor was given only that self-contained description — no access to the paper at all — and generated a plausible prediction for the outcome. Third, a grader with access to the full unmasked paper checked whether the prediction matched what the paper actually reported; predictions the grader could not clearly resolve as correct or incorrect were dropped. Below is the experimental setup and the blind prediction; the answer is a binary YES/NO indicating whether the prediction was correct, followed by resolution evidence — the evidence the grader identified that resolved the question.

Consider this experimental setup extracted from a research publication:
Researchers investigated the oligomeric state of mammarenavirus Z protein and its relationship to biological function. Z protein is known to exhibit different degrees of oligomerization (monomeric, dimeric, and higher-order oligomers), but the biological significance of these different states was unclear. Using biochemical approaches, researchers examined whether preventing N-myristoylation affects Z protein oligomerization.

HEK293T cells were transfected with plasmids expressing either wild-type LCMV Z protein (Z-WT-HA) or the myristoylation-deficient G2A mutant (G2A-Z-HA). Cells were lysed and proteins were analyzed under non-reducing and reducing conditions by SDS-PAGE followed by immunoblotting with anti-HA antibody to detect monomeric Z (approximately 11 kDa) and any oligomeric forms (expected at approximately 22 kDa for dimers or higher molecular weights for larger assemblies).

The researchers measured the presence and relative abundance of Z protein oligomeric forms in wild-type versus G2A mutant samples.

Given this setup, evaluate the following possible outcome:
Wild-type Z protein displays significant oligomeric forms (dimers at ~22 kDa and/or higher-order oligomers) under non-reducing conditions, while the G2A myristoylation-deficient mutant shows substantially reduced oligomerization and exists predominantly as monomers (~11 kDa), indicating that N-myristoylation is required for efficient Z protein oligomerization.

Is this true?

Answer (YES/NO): NO